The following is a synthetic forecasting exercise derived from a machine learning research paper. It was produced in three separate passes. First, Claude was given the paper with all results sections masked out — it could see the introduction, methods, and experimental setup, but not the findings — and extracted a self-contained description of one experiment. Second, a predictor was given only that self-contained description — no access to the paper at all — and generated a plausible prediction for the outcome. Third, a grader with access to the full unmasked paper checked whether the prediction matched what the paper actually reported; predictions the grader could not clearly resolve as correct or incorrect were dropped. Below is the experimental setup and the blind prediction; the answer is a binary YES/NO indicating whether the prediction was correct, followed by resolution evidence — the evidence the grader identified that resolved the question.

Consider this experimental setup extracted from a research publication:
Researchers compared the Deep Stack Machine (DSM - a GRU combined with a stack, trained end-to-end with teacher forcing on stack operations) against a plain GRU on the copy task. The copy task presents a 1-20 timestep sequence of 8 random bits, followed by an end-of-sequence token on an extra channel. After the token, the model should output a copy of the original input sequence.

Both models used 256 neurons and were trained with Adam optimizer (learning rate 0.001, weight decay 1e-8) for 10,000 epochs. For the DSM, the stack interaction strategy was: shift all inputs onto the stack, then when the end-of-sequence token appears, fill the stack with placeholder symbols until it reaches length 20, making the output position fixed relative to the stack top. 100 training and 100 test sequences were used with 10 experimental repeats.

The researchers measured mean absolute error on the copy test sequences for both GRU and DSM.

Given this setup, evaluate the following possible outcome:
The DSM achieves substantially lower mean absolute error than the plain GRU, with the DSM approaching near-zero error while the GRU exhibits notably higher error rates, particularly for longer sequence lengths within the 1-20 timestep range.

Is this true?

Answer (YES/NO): NO